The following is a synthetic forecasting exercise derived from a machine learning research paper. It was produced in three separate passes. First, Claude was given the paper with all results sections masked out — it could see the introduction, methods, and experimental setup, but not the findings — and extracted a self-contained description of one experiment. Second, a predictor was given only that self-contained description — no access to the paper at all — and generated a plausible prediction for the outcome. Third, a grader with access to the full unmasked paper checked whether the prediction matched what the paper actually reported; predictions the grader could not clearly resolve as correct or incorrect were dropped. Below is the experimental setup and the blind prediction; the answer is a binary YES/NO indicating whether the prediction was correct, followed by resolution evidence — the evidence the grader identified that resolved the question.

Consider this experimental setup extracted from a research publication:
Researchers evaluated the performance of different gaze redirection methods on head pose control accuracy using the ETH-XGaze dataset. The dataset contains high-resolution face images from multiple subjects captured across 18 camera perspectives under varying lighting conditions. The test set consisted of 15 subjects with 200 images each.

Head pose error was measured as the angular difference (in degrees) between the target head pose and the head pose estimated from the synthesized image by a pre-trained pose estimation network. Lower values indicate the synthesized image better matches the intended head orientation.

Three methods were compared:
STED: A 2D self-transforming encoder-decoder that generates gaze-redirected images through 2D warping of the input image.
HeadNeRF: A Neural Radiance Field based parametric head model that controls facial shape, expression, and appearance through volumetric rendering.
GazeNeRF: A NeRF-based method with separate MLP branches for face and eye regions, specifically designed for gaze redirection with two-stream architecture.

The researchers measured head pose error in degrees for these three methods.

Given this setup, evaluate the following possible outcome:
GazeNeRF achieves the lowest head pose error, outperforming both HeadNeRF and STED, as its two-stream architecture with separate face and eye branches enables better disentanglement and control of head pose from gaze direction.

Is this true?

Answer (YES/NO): YES